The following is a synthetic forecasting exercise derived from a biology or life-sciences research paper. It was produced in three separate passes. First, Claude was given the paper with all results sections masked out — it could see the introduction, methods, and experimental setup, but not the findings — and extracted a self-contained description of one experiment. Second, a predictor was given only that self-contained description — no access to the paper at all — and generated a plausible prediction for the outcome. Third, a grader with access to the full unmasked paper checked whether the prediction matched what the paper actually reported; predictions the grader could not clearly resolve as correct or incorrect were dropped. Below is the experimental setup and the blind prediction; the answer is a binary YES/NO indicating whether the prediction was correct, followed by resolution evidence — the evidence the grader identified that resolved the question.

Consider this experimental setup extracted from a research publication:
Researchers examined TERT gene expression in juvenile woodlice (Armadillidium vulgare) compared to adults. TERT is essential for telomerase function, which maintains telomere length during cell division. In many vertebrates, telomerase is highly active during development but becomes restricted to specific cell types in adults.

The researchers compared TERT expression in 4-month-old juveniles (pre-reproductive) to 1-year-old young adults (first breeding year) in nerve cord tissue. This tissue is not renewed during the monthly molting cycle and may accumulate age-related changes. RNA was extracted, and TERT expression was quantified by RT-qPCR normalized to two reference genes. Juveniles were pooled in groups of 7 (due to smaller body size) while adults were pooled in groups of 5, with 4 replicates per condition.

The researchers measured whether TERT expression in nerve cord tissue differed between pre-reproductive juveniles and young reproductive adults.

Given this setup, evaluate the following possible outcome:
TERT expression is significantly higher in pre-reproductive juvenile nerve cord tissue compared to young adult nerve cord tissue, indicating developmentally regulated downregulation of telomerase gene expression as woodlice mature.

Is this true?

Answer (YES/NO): NO